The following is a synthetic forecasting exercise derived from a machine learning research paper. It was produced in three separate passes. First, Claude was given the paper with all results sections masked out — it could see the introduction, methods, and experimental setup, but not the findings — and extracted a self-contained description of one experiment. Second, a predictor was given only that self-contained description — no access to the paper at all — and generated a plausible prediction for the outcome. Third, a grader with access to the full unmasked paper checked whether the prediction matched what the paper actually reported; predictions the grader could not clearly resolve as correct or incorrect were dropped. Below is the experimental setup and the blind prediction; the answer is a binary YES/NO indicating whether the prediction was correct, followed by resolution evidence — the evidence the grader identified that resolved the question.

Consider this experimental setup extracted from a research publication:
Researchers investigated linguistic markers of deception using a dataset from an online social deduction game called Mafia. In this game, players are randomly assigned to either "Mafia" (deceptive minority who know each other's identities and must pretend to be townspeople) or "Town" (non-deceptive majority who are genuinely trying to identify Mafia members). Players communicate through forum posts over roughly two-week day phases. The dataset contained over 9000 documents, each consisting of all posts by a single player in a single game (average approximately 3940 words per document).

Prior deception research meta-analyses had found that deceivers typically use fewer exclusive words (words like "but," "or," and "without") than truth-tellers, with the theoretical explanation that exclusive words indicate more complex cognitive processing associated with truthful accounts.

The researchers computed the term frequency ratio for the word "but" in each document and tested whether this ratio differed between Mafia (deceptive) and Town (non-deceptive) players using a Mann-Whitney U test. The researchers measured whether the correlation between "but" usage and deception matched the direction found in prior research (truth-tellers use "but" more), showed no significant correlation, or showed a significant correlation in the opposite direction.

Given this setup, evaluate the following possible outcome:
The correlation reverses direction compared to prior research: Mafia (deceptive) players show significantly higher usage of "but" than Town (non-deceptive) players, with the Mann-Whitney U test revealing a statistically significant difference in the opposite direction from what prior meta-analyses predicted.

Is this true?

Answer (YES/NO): YES